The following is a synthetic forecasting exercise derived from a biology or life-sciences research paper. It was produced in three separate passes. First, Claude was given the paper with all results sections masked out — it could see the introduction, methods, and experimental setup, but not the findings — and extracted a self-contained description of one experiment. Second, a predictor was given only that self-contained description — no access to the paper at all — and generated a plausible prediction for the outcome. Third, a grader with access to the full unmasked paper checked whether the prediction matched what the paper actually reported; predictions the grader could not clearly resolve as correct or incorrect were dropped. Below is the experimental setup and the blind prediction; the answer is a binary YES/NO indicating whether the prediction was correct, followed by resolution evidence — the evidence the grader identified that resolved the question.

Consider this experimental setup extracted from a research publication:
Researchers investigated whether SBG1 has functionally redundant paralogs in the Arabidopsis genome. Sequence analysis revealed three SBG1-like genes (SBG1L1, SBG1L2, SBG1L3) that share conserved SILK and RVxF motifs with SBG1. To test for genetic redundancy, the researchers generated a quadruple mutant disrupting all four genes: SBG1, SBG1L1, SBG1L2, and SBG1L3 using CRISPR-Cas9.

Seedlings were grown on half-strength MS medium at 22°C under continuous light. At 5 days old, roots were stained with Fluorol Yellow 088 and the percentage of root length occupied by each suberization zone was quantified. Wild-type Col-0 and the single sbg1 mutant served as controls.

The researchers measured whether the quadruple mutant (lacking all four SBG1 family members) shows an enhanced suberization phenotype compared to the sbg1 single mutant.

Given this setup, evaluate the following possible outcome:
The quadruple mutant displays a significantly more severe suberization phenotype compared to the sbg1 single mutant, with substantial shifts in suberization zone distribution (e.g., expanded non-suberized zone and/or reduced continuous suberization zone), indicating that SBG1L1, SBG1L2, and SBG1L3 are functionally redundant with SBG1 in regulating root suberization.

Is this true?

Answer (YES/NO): YES